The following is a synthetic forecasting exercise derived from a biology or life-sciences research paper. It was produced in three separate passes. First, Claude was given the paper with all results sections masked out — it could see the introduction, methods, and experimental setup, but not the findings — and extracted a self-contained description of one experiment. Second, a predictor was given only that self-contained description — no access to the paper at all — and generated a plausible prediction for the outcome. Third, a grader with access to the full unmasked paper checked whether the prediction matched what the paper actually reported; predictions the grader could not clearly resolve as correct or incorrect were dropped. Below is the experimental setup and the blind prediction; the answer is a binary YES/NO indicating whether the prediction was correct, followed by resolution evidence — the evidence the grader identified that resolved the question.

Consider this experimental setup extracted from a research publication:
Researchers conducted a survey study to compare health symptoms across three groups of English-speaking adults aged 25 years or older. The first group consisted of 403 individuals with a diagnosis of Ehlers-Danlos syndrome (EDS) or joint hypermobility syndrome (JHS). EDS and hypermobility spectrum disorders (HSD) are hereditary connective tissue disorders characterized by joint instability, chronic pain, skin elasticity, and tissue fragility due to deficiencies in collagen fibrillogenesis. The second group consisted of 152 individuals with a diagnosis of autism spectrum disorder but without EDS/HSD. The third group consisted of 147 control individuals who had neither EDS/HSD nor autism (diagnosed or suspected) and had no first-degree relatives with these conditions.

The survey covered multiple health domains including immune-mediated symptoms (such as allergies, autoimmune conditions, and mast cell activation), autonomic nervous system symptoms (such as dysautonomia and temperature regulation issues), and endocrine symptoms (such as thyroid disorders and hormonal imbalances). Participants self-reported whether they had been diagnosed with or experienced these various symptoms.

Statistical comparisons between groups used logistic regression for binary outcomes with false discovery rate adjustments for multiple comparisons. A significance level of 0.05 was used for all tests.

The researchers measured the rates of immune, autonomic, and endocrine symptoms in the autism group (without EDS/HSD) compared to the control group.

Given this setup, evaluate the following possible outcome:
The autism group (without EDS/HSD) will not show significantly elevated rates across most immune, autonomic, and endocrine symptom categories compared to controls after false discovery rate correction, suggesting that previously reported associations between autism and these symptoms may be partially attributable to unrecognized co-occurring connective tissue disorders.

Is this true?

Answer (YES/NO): NO